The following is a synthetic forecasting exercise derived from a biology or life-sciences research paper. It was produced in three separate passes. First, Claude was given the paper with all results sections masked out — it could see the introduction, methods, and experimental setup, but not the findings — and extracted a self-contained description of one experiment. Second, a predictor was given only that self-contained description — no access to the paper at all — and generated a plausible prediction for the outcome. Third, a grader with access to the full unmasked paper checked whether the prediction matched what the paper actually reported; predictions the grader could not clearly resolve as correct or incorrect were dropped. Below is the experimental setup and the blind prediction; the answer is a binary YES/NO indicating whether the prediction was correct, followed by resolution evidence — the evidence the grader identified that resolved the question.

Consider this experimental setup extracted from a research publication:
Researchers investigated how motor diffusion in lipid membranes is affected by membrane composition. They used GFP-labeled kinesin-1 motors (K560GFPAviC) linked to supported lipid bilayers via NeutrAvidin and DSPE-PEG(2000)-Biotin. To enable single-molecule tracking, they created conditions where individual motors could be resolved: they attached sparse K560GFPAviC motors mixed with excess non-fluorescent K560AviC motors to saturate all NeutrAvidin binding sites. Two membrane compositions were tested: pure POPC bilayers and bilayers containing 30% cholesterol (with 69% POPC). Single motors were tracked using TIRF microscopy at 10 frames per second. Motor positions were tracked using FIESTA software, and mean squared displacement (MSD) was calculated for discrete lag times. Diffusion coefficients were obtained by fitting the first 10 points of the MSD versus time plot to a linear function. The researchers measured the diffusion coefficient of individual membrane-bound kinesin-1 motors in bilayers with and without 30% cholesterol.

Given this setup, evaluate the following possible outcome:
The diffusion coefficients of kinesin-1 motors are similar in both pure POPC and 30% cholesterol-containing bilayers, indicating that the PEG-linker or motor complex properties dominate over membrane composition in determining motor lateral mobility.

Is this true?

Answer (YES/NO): NO